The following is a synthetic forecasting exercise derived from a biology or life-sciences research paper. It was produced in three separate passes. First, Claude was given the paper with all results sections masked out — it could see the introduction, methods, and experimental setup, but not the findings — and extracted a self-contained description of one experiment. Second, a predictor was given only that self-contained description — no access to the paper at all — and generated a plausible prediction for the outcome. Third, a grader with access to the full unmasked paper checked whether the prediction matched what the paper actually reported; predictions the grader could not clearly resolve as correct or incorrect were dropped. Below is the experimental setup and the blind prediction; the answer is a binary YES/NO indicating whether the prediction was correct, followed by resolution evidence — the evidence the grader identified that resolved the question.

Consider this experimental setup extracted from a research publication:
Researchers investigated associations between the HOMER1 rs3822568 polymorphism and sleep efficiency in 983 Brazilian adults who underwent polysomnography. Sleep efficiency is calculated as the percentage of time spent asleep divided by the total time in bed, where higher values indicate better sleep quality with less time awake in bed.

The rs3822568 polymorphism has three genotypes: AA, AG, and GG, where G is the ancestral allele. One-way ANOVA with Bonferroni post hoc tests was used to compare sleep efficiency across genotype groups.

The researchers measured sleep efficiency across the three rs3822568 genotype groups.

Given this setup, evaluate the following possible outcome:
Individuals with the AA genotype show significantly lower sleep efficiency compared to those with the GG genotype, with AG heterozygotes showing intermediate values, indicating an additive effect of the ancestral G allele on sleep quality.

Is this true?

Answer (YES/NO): NO